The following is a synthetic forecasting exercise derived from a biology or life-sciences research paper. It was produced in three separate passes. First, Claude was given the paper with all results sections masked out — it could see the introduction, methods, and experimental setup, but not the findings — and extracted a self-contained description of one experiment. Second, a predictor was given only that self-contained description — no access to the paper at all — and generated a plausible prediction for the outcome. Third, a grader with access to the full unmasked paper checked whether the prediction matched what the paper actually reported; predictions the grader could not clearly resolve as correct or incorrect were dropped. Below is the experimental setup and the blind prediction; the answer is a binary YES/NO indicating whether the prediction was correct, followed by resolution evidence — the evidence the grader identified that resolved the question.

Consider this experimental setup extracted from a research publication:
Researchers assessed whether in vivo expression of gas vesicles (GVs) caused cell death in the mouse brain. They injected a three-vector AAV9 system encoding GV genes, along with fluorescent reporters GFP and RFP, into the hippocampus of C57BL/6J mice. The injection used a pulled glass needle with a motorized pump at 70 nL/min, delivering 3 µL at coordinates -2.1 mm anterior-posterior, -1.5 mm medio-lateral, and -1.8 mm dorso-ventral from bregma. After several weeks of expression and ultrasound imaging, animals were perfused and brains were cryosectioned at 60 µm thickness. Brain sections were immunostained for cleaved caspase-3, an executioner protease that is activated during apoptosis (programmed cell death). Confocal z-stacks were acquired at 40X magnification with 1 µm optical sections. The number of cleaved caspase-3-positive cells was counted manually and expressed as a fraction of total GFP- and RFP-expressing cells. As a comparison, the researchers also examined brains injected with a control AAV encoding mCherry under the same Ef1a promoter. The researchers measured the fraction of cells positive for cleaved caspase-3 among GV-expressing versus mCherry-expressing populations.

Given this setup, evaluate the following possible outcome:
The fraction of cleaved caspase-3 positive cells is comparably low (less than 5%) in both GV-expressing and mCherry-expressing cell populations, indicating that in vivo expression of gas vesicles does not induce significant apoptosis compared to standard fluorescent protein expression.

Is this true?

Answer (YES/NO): NO